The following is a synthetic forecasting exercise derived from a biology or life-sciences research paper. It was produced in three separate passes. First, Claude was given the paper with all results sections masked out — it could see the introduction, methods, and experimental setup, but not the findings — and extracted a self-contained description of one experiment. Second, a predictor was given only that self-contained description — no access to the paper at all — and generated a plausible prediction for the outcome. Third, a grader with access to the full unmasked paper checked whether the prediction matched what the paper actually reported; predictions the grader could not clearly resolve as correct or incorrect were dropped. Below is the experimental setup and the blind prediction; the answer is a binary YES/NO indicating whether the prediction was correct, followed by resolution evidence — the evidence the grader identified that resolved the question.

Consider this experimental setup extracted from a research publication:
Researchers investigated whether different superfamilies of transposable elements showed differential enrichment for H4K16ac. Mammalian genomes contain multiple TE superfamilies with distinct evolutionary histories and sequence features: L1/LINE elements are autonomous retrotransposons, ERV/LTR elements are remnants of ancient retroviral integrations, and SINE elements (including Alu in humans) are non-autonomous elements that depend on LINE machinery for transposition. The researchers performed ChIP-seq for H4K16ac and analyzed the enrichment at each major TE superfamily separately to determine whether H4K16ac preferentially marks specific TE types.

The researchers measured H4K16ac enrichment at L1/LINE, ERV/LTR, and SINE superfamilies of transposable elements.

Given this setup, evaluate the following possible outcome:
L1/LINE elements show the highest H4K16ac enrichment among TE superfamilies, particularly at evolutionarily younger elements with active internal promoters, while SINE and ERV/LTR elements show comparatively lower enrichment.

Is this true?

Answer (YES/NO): NO